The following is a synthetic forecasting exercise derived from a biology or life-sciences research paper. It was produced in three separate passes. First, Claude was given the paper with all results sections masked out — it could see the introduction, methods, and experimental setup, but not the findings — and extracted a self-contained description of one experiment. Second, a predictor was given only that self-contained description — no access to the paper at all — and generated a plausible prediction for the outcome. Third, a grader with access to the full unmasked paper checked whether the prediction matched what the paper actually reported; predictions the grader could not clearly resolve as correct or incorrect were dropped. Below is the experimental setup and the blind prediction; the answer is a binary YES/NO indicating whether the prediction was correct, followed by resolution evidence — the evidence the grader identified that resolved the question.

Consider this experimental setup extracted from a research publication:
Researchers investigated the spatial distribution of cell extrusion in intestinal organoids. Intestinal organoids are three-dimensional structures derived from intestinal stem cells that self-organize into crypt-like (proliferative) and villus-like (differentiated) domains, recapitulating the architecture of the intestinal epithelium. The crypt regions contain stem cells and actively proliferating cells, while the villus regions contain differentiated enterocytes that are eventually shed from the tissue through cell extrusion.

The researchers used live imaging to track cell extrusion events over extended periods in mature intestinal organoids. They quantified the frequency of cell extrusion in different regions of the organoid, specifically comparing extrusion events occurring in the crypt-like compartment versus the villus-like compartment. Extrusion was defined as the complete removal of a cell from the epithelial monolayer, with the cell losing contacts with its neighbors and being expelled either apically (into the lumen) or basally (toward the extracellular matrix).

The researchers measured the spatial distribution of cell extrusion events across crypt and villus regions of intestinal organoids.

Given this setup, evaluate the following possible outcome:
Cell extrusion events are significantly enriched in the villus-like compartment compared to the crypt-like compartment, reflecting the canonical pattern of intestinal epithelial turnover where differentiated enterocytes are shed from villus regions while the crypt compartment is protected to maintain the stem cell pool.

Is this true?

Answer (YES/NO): YES